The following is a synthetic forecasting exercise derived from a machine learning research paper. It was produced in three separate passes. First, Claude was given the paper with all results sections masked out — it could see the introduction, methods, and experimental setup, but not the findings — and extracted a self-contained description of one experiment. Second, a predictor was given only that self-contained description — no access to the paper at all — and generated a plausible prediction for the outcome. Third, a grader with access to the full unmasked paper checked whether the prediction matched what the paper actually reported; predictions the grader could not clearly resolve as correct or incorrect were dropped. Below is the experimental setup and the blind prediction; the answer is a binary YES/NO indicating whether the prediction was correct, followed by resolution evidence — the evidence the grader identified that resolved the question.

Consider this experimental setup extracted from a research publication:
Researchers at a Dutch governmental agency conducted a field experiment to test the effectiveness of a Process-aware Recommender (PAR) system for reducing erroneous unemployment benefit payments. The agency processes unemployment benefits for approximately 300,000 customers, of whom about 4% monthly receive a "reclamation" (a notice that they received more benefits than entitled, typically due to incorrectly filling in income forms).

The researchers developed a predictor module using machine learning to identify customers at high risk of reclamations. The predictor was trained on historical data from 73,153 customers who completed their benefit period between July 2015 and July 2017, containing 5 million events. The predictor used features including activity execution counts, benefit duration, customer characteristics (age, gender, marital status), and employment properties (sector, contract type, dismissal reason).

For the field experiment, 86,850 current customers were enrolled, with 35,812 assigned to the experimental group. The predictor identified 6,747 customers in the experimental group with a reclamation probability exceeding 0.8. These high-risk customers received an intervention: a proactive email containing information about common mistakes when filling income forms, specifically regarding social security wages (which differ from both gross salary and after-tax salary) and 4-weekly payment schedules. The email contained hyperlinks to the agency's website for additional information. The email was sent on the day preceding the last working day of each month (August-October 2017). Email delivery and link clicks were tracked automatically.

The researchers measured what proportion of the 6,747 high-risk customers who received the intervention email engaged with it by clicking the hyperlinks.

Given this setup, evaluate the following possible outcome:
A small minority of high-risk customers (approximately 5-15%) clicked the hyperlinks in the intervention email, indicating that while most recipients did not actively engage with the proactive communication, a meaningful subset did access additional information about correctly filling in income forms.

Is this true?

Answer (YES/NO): NO